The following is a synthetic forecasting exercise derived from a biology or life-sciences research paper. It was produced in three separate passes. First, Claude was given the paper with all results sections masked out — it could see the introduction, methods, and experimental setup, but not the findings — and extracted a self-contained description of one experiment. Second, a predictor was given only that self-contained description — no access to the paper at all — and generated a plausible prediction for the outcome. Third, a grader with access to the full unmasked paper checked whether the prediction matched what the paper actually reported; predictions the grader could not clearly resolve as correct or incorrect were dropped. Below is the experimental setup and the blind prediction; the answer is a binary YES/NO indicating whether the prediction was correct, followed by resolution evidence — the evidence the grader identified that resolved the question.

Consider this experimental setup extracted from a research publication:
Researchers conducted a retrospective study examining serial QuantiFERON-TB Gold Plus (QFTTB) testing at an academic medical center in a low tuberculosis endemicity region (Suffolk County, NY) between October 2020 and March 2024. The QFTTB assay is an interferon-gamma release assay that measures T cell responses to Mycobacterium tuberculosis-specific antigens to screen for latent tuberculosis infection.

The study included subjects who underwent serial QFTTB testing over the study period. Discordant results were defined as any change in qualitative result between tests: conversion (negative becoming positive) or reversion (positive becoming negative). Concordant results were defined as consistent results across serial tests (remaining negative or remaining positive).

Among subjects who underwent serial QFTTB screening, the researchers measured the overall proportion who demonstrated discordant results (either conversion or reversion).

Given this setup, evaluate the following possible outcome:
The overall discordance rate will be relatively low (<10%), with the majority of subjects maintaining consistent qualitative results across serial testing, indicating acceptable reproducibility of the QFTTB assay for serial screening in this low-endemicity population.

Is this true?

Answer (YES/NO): NO